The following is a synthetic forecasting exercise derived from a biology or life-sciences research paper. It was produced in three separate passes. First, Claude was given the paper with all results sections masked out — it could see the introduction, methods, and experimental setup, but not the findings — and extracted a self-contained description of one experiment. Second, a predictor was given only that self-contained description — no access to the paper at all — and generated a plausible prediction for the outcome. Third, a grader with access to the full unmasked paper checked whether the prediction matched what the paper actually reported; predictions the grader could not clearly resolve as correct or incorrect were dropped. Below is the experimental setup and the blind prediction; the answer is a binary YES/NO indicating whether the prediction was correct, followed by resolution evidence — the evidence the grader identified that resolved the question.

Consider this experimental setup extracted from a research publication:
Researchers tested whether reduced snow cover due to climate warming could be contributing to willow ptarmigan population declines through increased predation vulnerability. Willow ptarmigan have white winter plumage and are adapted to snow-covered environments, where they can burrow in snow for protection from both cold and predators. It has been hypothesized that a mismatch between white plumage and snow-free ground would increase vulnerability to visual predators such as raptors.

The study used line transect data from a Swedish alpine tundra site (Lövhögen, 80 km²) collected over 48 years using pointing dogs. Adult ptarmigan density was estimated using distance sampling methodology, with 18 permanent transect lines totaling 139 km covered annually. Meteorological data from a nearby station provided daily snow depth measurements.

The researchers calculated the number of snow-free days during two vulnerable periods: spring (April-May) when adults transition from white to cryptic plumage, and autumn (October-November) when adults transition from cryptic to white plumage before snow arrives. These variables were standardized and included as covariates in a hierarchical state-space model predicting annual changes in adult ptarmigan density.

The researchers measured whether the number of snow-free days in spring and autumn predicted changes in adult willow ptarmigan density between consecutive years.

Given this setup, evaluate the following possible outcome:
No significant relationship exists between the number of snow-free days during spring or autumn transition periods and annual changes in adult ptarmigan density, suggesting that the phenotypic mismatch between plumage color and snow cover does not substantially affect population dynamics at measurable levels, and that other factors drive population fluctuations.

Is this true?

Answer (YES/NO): YES